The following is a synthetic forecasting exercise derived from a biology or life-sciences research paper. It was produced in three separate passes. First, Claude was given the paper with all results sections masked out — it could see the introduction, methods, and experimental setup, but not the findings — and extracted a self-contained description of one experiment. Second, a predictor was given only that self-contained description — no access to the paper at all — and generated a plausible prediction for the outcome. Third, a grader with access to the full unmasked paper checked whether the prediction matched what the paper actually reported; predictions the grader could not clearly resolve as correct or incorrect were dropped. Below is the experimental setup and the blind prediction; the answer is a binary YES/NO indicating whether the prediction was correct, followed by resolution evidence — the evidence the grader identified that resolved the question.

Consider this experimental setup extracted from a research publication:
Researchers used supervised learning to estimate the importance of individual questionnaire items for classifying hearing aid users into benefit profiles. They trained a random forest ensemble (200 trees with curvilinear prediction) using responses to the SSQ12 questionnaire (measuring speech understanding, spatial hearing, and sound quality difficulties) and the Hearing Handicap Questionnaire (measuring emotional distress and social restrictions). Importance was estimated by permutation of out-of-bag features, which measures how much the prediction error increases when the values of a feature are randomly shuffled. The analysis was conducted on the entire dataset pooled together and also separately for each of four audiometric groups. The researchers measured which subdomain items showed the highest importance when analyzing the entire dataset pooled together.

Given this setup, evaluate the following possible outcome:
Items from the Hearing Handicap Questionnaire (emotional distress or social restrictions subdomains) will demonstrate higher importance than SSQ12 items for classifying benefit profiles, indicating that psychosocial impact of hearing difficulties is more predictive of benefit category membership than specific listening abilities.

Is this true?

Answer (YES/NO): NO